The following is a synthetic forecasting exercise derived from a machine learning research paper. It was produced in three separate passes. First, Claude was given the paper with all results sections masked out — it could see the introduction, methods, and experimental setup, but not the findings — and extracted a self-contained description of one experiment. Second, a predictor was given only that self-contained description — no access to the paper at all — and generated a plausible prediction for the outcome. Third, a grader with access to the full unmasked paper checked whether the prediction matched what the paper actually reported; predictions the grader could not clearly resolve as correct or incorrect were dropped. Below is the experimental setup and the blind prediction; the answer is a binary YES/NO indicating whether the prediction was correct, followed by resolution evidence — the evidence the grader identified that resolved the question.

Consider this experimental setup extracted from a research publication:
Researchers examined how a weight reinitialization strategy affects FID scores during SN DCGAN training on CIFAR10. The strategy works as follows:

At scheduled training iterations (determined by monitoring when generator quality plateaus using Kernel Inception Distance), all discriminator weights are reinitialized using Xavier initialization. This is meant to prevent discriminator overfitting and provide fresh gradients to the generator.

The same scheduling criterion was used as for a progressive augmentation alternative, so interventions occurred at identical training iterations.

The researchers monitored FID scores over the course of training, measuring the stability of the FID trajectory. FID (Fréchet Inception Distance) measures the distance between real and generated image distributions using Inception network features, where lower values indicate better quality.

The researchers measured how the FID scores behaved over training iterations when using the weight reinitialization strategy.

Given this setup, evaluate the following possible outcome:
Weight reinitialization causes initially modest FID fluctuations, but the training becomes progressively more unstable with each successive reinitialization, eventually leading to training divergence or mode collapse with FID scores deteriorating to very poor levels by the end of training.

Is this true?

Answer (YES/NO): NO